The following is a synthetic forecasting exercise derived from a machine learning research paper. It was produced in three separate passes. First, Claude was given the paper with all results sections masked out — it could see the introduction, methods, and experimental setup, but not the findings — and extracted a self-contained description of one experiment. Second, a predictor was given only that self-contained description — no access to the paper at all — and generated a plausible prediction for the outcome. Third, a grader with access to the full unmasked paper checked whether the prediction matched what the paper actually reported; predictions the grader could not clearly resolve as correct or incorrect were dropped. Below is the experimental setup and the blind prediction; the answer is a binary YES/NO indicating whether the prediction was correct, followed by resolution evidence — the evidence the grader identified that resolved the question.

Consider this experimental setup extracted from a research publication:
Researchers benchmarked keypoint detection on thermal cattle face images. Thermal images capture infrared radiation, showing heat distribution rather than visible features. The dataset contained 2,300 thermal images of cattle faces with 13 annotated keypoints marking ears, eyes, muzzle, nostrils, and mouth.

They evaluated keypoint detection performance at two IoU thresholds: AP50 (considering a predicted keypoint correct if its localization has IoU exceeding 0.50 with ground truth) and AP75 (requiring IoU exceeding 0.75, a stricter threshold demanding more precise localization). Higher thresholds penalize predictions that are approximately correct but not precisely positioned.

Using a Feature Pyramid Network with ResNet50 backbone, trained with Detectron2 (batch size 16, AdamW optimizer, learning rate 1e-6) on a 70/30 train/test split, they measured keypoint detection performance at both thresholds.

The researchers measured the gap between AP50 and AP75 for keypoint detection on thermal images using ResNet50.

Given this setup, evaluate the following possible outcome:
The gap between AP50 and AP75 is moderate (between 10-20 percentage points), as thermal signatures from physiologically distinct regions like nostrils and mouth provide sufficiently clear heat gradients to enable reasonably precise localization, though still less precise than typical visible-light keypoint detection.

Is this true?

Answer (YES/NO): NO